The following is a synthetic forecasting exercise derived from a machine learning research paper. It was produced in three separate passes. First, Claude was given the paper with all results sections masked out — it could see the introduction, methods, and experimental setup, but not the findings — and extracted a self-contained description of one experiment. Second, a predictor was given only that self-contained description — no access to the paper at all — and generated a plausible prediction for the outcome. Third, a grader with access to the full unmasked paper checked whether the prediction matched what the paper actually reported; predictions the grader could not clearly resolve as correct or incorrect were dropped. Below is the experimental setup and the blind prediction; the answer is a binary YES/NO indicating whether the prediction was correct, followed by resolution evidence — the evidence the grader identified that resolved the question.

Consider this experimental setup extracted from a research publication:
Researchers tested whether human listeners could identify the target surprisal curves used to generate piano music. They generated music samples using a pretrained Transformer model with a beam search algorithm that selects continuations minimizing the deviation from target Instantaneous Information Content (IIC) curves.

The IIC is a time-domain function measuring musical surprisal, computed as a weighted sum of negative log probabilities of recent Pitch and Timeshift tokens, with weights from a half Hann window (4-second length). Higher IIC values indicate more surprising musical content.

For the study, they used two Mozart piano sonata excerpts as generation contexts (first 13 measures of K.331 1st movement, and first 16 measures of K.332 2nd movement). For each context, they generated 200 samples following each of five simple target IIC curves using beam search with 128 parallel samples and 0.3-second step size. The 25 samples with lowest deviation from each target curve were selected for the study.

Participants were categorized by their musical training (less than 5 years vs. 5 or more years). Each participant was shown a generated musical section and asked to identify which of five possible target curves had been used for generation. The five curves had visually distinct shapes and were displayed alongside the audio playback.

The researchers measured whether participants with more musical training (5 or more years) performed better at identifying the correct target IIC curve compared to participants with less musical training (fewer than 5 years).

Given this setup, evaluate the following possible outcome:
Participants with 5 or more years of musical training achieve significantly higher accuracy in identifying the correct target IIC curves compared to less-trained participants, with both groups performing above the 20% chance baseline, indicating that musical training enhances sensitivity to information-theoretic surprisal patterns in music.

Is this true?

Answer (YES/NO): NO